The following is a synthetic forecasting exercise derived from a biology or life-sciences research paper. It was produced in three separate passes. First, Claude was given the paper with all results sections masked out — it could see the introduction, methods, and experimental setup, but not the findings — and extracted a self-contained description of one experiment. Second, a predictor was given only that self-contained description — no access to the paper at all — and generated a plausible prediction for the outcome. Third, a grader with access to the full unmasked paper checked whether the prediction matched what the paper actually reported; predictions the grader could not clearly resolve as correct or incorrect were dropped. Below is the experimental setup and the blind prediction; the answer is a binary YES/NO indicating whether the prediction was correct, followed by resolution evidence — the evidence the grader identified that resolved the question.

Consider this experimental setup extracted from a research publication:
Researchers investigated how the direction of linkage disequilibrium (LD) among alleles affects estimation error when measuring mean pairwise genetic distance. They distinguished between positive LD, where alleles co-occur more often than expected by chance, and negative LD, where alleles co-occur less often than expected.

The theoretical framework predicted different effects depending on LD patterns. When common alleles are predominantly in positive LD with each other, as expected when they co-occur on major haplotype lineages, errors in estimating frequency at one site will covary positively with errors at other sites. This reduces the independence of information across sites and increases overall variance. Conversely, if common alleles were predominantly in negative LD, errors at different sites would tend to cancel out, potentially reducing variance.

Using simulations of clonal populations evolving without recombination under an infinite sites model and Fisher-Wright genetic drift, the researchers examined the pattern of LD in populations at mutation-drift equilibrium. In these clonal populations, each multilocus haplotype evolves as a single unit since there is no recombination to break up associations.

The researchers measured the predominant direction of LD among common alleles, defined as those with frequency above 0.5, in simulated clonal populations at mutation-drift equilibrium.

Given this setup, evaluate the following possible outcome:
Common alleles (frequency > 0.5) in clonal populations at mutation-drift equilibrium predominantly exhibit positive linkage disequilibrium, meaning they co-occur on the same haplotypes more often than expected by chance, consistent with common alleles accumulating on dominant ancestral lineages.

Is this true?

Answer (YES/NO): YES